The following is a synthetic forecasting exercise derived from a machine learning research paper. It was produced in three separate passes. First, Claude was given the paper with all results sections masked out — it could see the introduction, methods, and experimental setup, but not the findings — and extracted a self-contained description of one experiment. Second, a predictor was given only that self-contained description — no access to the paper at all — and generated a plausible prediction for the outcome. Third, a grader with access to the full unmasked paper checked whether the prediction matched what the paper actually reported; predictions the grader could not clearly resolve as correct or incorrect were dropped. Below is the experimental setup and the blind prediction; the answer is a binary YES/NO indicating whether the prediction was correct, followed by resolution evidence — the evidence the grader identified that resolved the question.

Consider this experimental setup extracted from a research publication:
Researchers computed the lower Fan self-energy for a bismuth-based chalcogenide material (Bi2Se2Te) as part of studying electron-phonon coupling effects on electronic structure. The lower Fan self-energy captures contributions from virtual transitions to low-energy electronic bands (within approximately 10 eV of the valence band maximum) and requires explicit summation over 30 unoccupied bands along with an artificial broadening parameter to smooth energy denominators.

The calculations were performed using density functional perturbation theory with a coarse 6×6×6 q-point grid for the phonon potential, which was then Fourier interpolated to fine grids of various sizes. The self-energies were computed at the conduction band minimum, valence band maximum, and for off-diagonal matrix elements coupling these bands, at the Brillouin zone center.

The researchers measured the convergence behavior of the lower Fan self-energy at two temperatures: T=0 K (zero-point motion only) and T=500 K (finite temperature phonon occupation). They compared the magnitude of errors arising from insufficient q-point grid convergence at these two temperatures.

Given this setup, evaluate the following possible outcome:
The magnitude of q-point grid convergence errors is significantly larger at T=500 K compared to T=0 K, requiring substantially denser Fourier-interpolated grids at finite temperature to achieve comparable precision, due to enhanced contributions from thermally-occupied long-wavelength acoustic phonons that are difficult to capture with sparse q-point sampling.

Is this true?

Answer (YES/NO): YES